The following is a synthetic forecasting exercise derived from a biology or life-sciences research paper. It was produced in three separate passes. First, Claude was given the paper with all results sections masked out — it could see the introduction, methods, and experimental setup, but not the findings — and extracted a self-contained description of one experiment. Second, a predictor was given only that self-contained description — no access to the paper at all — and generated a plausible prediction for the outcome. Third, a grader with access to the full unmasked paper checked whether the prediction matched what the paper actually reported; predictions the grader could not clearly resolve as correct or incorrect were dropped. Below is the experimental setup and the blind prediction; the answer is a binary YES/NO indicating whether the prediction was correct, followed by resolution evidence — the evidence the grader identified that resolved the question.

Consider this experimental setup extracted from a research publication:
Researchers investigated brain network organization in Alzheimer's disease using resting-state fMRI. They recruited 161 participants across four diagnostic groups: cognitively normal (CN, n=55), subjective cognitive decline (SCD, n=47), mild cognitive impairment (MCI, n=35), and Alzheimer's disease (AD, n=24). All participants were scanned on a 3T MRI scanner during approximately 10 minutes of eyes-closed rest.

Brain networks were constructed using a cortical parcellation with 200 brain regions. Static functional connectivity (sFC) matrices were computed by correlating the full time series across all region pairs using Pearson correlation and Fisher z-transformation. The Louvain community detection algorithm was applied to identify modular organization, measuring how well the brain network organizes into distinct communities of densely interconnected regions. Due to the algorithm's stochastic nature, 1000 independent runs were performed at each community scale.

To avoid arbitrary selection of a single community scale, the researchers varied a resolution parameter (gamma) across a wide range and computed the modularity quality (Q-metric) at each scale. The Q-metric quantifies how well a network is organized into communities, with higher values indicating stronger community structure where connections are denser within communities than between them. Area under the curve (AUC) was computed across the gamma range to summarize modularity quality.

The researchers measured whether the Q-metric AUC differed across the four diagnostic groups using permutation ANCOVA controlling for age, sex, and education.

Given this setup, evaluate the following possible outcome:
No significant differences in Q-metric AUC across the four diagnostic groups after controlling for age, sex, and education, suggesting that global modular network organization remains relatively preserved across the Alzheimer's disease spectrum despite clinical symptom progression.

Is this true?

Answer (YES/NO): YES